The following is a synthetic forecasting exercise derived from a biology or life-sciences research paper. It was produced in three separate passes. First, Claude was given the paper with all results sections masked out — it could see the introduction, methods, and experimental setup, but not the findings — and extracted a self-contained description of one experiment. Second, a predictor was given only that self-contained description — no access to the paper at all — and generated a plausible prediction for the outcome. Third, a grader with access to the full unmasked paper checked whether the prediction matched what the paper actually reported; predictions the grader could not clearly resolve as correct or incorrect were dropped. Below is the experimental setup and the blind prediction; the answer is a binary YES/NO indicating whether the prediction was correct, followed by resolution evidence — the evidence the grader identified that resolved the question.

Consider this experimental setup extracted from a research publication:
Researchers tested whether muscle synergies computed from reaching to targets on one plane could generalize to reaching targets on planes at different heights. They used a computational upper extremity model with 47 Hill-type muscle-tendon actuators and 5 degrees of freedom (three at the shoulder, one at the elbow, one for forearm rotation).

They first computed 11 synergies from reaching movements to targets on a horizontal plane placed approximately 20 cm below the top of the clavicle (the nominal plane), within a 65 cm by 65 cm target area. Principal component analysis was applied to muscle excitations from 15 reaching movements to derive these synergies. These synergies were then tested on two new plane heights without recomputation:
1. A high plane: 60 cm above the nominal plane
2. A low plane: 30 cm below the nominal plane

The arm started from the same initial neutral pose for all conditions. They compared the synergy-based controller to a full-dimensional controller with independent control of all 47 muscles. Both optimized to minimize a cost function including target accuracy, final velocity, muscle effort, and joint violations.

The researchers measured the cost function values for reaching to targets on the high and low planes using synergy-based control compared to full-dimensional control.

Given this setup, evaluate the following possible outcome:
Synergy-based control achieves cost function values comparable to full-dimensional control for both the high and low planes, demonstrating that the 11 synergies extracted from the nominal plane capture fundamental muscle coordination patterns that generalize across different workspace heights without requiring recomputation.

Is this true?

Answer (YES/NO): YES